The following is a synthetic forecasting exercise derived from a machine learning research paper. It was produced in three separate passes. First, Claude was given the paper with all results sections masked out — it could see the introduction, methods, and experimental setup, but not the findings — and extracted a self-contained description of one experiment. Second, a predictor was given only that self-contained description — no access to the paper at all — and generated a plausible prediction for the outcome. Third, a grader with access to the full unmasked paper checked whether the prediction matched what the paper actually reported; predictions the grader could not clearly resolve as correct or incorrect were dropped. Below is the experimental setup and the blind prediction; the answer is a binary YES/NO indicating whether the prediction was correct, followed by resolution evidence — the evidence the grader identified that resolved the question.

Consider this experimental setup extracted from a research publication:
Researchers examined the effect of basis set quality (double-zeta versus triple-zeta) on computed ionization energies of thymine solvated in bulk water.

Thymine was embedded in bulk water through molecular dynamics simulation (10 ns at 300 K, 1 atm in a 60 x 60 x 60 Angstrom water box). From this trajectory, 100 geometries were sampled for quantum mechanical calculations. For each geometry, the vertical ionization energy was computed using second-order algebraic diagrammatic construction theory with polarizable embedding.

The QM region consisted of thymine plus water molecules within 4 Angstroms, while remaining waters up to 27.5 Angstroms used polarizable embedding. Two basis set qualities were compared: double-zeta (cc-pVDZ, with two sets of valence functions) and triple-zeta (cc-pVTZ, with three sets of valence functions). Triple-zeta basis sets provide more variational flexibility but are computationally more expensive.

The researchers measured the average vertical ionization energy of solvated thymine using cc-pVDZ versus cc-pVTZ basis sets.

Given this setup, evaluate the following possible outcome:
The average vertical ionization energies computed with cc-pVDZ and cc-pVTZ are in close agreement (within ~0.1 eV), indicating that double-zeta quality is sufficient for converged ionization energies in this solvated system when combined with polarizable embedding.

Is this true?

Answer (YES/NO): NO